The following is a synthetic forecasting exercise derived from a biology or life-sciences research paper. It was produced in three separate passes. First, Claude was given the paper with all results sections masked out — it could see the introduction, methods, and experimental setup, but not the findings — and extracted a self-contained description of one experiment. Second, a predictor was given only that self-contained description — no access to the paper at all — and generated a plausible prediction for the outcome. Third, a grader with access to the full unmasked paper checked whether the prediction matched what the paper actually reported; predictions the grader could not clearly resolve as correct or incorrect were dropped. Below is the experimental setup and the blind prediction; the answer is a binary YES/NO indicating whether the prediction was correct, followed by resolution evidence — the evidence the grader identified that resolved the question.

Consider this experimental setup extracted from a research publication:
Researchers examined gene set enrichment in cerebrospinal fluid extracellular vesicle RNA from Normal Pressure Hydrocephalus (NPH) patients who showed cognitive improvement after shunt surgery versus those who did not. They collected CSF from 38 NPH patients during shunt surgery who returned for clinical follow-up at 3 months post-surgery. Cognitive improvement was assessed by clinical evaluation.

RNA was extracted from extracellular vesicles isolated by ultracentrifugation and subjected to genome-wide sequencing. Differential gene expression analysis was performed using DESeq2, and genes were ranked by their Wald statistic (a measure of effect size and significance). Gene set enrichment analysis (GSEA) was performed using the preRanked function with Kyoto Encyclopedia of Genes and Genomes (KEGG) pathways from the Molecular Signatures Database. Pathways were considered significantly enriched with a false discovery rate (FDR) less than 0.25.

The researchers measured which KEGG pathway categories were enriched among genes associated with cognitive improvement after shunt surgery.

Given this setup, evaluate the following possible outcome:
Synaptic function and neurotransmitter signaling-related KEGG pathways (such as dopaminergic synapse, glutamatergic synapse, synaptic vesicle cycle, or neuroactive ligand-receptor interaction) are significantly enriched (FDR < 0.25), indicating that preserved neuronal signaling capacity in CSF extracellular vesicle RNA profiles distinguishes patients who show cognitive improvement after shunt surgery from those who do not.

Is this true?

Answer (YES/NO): NO